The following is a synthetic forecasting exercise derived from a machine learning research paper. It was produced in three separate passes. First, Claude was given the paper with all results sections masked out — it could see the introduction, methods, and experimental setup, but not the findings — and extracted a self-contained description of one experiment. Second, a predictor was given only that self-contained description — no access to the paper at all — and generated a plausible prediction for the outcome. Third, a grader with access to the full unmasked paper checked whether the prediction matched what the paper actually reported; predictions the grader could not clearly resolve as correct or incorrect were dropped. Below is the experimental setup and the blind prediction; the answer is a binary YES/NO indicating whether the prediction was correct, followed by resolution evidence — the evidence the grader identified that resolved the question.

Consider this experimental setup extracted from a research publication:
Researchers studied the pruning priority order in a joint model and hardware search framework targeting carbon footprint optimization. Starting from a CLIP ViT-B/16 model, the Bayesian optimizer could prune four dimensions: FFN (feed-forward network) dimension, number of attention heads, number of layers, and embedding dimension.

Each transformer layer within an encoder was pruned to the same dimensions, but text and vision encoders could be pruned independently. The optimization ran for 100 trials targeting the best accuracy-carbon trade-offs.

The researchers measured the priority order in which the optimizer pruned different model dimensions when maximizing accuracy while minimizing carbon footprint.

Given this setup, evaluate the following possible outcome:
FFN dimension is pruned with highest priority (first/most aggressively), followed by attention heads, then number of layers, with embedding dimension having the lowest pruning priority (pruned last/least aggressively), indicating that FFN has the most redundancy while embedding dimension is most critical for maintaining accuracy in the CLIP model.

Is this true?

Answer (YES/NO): NO